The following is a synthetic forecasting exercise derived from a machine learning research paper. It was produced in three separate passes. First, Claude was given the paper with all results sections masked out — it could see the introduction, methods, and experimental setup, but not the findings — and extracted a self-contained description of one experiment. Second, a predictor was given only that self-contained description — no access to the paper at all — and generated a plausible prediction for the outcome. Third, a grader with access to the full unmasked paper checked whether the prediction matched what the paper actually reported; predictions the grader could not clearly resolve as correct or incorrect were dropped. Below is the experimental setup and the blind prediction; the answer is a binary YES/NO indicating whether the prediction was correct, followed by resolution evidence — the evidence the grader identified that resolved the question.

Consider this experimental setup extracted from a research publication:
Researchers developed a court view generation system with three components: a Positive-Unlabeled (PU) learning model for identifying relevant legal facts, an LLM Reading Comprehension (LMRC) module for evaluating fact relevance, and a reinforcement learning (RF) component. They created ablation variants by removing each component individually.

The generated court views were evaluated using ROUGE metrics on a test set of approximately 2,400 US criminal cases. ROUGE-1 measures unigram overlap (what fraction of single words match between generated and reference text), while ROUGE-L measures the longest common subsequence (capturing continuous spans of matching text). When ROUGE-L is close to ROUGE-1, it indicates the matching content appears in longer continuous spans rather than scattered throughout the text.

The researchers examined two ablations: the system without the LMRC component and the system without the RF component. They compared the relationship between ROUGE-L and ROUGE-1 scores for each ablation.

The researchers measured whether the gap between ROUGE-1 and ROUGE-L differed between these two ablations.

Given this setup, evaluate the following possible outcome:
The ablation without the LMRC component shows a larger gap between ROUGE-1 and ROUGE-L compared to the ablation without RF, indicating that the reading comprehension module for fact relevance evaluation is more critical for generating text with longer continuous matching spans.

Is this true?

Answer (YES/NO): YES